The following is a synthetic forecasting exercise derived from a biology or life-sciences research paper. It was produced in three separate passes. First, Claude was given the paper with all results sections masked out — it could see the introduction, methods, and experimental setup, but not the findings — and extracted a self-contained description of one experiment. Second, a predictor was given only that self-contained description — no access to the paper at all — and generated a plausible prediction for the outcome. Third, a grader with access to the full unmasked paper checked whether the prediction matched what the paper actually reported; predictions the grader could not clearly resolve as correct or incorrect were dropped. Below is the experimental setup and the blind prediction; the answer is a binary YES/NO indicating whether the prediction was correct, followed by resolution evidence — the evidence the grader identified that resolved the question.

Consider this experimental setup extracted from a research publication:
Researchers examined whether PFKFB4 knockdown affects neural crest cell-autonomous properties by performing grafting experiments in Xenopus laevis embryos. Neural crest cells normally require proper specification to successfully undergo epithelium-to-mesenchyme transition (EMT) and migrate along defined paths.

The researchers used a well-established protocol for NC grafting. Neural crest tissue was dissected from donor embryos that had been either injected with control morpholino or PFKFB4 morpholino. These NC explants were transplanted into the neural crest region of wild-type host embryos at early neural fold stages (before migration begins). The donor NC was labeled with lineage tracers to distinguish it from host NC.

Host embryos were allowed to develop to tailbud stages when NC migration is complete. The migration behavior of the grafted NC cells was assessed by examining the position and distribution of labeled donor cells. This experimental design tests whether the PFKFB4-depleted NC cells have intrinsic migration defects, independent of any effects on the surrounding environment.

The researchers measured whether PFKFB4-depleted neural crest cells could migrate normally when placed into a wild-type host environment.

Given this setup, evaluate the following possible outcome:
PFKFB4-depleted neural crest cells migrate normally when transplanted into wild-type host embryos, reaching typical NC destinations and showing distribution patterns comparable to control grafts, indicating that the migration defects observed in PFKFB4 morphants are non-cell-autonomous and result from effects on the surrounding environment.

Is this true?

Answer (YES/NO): NO